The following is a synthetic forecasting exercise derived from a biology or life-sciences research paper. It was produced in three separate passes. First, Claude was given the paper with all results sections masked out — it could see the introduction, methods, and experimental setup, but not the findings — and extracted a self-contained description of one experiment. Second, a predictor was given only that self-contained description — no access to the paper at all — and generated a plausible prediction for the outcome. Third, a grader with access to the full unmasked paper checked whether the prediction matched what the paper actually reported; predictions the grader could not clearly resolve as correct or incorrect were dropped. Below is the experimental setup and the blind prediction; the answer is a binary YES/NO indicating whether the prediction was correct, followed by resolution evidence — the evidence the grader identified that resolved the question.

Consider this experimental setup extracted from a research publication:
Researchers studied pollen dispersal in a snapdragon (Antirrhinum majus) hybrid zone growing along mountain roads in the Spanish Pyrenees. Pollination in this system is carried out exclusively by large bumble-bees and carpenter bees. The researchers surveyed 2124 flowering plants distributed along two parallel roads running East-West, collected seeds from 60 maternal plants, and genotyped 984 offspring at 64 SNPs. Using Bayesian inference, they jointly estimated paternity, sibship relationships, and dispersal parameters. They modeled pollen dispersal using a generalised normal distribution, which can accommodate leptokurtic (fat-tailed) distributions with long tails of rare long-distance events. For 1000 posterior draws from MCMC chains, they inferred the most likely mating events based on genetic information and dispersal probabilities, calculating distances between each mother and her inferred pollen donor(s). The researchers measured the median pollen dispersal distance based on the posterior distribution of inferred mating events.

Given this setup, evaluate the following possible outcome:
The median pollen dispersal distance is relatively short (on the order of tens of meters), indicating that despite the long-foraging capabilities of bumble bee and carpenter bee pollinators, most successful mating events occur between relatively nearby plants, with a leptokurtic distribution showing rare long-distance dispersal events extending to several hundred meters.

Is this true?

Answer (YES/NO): YES